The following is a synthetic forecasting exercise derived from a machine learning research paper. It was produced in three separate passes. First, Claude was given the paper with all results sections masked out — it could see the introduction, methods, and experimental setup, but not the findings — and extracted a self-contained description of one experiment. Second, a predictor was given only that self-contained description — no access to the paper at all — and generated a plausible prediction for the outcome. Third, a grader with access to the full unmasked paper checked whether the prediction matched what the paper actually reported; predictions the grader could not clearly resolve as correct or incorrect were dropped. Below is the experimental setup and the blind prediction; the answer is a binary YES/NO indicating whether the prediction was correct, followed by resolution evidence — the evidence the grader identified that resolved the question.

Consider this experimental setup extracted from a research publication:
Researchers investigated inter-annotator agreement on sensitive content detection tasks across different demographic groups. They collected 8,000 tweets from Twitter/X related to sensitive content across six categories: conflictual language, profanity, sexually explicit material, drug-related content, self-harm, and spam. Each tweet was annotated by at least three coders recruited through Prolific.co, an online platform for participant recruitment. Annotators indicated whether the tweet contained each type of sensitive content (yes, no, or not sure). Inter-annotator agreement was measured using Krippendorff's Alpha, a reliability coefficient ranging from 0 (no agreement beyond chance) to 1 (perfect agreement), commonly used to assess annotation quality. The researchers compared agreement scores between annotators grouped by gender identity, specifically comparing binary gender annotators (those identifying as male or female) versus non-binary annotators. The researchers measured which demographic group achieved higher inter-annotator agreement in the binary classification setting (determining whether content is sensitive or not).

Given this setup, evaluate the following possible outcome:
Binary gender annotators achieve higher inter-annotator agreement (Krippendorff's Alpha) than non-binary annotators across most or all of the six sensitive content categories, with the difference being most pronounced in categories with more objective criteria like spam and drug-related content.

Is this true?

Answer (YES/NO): NO